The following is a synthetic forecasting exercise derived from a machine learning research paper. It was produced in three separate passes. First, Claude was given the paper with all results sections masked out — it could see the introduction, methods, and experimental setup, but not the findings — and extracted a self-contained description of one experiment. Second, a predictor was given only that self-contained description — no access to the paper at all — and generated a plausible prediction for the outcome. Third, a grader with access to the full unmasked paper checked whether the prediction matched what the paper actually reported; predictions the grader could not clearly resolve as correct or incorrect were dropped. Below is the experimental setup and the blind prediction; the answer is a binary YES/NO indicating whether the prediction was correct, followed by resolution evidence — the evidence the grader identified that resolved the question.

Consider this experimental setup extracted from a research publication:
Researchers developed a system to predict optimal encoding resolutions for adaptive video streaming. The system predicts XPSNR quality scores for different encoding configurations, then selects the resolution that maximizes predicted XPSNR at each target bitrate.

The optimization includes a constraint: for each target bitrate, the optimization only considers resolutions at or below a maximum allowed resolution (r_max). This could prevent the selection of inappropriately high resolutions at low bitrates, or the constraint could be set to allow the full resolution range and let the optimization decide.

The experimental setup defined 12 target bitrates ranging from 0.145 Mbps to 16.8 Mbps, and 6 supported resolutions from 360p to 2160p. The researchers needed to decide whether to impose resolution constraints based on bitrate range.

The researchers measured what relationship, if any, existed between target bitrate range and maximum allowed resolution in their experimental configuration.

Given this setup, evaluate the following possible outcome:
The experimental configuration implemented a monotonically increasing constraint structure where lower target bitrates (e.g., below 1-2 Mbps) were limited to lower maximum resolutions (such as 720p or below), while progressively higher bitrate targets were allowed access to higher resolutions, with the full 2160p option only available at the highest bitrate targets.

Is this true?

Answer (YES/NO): NO